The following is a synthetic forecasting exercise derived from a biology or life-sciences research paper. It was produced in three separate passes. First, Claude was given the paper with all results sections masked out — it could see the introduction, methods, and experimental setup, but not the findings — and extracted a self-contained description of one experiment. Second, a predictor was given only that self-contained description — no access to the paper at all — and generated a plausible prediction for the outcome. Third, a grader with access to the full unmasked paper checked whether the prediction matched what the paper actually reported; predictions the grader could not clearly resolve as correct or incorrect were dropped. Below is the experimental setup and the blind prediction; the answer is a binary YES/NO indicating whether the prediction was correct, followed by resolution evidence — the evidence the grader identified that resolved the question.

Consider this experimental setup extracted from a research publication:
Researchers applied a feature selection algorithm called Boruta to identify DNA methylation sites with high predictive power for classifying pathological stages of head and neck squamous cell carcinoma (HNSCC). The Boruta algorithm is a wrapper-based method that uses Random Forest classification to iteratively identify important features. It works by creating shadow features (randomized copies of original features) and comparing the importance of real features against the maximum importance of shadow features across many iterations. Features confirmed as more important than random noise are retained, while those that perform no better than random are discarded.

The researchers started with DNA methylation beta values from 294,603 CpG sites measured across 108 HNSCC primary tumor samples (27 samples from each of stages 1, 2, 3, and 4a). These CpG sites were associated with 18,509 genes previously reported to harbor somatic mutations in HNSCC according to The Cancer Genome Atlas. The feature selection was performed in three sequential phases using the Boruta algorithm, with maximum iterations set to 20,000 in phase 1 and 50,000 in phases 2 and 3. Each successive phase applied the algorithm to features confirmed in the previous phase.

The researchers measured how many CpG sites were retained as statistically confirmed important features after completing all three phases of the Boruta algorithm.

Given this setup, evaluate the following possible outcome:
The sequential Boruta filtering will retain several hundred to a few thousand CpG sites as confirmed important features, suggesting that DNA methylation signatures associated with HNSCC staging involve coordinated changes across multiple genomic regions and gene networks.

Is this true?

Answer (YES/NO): NO